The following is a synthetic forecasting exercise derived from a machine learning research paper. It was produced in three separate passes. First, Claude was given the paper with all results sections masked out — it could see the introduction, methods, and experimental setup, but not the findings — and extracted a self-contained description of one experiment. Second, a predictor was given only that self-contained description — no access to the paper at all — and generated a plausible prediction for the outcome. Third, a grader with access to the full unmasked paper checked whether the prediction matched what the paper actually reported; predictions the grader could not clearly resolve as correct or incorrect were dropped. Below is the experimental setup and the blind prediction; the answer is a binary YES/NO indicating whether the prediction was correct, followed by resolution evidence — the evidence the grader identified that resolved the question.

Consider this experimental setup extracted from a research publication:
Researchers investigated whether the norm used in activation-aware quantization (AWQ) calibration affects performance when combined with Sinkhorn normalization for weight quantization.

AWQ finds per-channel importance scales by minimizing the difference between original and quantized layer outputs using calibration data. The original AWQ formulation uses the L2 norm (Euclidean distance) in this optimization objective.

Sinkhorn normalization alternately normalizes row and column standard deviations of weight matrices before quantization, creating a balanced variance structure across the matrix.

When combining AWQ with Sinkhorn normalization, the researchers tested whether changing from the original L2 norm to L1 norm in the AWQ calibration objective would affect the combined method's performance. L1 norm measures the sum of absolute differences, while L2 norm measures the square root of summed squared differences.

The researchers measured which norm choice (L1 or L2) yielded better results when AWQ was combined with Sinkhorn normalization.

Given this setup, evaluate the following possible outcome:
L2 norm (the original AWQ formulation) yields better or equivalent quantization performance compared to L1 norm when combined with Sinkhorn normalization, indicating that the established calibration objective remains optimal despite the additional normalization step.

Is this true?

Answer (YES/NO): NO